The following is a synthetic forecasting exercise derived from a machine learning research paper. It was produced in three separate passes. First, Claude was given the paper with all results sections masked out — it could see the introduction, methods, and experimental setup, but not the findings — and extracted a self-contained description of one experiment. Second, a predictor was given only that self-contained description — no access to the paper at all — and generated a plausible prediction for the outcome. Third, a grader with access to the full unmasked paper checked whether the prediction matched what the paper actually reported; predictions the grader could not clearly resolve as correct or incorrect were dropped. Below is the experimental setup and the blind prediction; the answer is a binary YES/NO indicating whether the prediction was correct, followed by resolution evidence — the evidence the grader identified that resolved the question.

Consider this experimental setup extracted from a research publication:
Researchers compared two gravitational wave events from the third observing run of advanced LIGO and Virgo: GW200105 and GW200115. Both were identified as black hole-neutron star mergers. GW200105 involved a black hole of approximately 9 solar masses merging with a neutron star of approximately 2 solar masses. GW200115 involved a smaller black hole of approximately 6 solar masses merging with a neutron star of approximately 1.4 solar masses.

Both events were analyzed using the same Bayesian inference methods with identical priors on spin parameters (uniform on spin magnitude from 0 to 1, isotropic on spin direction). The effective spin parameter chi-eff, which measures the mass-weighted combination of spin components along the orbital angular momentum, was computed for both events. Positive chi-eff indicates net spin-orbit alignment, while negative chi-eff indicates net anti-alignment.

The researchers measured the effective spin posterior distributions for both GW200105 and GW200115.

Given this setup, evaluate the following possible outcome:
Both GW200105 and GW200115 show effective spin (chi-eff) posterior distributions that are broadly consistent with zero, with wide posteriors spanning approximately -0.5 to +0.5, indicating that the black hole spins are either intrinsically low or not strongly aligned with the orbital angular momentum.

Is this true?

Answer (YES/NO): NO